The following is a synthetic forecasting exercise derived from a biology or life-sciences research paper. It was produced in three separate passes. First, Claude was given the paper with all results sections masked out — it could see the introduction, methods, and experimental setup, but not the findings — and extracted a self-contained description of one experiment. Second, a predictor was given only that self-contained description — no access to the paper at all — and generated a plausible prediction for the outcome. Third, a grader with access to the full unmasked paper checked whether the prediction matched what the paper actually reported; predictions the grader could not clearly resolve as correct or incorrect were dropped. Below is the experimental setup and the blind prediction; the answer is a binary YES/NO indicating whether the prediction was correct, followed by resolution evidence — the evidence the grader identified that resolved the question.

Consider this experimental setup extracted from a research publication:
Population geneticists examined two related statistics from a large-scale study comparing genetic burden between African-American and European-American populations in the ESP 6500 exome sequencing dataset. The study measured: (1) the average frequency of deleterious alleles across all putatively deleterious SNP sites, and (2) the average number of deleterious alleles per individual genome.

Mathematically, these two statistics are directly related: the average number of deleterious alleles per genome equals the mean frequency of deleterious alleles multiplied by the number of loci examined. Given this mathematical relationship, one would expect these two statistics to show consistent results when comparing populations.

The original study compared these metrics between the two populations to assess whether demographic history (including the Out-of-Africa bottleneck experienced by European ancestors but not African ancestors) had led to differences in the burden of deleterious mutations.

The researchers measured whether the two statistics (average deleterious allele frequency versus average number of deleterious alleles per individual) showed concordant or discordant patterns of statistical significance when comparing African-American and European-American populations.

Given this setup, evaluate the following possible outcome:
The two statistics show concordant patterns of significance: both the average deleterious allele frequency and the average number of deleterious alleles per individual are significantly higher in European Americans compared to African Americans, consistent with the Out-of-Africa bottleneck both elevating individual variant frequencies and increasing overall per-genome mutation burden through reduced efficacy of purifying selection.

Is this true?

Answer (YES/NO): NO